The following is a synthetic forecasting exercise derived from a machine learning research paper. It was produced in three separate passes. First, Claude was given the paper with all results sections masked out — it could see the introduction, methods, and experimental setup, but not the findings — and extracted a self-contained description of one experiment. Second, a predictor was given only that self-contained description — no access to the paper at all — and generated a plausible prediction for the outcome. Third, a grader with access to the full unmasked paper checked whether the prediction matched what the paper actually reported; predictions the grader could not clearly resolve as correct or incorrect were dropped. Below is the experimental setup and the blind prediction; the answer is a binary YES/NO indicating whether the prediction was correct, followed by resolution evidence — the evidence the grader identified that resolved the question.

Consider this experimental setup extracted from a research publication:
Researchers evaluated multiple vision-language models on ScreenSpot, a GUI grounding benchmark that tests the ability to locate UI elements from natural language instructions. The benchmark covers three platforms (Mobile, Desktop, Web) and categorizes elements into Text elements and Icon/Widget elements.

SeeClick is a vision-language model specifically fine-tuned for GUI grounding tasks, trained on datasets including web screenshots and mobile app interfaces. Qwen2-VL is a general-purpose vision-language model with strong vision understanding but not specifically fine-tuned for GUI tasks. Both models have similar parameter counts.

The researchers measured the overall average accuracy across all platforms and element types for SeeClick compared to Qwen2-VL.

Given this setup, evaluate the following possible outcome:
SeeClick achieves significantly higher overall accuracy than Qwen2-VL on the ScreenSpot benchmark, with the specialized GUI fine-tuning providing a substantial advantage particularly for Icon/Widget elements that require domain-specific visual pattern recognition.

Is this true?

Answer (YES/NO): NO